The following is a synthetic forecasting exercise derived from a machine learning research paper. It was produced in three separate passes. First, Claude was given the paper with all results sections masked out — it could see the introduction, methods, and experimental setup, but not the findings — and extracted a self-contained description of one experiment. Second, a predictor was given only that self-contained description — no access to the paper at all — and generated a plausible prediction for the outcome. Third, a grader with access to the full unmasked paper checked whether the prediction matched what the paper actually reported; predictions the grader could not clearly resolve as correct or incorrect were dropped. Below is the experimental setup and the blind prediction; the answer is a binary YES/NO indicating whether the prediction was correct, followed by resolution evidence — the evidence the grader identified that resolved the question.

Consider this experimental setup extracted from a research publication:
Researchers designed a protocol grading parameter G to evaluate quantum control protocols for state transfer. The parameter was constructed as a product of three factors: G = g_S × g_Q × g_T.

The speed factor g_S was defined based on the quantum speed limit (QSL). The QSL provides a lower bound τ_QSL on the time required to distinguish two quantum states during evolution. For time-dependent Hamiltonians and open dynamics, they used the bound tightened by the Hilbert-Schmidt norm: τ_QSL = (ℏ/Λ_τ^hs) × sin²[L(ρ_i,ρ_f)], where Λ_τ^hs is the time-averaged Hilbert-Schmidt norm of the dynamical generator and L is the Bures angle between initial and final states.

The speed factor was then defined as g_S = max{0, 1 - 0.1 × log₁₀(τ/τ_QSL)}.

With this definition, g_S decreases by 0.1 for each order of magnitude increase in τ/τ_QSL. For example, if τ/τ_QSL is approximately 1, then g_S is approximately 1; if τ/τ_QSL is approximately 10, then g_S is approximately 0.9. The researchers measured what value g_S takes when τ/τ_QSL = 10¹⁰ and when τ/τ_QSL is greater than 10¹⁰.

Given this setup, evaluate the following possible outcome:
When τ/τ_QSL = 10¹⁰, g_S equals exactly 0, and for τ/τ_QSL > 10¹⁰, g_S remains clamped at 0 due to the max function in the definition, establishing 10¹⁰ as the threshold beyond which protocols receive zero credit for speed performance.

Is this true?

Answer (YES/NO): YES